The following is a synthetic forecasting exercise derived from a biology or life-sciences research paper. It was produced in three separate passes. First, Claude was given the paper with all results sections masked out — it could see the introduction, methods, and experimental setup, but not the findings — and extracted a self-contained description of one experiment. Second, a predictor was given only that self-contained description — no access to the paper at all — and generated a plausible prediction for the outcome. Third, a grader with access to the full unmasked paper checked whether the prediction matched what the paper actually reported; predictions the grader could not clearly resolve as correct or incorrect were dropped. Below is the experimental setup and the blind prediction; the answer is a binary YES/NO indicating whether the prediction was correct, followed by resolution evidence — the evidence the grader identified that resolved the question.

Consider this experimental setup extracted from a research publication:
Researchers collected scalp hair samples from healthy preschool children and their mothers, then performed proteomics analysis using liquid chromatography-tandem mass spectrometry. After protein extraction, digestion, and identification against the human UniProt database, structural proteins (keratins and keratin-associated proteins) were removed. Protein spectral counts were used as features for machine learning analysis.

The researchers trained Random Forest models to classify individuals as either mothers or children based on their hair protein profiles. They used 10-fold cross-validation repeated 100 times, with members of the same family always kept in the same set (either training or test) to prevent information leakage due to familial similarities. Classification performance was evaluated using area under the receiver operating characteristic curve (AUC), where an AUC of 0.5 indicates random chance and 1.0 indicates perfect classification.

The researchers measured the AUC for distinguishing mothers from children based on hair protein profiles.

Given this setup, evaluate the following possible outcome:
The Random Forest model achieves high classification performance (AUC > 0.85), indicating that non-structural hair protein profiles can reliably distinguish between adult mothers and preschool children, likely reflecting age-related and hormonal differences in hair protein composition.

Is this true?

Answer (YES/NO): YES